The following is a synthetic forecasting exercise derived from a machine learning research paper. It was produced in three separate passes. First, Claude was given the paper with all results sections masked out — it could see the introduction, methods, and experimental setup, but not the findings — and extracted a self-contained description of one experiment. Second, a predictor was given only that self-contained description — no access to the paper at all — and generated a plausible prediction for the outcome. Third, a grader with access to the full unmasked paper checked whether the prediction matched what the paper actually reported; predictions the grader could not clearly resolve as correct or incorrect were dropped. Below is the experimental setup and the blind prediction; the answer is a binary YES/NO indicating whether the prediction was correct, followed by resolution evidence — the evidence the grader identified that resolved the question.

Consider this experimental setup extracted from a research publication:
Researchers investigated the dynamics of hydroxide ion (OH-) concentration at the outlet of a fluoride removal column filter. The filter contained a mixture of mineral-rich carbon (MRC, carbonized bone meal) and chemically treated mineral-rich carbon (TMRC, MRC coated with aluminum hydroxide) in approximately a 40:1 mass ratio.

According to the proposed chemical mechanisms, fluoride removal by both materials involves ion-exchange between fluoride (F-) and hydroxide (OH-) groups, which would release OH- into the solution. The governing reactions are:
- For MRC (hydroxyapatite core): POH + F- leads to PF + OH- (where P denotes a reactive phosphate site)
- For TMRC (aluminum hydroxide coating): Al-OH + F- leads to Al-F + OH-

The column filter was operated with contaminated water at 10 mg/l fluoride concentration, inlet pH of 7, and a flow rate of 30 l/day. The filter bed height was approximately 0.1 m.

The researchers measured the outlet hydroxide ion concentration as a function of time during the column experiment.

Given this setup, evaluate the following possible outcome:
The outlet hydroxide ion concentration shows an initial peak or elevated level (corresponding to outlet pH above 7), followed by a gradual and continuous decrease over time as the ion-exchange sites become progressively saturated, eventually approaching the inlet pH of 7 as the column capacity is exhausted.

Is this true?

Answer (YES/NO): YES